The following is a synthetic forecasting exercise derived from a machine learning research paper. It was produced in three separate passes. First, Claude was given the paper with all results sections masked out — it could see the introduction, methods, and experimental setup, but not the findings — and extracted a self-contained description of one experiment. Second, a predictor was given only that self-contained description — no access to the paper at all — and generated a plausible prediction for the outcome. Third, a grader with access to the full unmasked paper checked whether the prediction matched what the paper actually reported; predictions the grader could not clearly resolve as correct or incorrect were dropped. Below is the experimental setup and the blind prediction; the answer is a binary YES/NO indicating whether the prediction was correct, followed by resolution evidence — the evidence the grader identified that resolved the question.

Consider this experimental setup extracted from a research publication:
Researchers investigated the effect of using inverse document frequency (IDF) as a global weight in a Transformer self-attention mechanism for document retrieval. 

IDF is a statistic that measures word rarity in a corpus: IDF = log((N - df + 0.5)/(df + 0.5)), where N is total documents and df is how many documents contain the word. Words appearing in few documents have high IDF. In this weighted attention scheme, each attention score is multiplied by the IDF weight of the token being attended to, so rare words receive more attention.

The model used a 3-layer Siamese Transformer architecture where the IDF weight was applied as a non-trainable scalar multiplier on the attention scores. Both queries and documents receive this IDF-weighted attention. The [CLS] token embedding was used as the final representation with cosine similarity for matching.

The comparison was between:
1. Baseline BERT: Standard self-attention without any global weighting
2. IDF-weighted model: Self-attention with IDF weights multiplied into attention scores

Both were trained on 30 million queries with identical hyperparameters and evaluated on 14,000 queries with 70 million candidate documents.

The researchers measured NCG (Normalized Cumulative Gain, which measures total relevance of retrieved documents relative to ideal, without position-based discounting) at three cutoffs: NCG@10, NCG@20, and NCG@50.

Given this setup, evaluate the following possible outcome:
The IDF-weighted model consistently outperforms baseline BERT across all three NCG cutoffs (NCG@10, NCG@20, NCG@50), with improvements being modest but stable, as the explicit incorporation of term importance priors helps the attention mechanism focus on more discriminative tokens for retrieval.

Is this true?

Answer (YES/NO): NO